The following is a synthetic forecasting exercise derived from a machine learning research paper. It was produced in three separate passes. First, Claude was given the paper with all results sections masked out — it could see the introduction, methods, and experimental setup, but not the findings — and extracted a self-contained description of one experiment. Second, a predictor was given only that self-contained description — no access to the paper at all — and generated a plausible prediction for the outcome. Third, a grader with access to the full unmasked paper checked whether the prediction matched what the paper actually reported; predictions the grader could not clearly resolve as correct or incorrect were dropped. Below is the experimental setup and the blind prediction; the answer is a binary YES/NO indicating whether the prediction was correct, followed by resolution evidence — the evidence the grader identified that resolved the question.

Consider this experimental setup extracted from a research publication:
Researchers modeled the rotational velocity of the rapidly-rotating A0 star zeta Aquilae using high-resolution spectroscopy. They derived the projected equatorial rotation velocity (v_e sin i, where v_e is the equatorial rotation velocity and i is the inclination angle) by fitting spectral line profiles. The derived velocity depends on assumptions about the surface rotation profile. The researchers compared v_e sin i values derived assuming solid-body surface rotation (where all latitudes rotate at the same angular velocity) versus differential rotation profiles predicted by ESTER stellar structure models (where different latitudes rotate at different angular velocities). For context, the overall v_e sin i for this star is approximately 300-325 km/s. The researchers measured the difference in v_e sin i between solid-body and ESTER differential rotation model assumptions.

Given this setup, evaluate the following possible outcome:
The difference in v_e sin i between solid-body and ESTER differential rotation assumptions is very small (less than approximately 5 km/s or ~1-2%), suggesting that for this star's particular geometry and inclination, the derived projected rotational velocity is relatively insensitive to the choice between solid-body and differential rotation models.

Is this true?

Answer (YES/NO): YES